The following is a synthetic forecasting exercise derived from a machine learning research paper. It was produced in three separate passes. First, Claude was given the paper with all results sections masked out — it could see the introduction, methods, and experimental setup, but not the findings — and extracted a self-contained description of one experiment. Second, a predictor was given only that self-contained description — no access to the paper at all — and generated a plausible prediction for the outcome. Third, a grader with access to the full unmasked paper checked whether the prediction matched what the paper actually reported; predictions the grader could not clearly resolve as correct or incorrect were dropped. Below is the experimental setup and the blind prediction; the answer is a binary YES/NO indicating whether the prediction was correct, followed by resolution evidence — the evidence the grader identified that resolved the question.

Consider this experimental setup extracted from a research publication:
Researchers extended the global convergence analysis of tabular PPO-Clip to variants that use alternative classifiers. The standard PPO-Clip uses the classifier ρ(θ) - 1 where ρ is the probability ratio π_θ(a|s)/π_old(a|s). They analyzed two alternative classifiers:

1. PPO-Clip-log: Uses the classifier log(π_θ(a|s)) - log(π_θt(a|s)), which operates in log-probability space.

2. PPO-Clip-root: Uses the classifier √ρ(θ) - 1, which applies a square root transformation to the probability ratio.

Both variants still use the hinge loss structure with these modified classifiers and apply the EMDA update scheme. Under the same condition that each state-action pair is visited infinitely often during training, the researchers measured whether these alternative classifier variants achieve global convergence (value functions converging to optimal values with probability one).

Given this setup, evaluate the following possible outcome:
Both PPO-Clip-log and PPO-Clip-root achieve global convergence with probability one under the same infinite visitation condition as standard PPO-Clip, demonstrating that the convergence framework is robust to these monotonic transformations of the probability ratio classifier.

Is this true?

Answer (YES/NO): YES